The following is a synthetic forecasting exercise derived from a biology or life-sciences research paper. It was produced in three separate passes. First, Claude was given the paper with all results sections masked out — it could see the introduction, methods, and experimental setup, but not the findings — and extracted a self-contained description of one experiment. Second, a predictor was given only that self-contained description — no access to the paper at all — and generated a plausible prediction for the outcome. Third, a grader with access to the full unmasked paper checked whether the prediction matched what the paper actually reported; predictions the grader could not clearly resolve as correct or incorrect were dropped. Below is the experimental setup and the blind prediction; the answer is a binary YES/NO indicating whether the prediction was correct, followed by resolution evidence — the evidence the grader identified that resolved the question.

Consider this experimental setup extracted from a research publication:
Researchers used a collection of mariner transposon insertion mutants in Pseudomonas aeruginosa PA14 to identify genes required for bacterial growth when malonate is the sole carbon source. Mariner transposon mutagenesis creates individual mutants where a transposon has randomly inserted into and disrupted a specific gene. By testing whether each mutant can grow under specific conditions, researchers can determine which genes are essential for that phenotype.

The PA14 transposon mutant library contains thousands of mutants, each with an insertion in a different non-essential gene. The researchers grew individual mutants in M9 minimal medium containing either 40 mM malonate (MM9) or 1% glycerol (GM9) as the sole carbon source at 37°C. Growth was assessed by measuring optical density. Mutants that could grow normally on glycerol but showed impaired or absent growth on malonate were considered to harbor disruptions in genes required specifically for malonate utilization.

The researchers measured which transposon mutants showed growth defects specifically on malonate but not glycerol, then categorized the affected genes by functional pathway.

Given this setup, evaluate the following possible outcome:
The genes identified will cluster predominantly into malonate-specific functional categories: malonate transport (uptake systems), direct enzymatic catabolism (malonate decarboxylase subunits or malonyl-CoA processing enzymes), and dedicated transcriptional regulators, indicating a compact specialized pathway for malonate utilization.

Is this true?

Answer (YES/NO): NO